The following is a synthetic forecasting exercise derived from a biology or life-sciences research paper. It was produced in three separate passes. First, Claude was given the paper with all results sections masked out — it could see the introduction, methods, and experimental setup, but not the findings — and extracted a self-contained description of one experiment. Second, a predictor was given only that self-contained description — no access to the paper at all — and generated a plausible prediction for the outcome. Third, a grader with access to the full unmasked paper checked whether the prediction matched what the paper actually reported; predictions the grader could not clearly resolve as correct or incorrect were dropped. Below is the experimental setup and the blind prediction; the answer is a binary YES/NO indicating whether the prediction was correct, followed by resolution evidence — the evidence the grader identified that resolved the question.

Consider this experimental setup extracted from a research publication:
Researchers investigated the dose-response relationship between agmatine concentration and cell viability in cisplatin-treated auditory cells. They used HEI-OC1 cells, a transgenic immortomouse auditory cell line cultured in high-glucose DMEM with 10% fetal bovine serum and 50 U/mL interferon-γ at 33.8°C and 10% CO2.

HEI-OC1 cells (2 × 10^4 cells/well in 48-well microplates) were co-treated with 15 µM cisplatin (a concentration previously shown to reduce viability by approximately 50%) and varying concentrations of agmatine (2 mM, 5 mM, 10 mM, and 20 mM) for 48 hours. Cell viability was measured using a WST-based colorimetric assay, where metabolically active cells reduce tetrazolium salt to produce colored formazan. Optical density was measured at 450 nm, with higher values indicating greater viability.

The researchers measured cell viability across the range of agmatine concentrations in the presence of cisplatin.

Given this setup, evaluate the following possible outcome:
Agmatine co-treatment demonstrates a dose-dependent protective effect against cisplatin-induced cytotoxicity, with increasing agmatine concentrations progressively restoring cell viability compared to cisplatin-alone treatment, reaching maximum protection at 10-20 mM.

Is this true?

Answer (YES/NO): NO